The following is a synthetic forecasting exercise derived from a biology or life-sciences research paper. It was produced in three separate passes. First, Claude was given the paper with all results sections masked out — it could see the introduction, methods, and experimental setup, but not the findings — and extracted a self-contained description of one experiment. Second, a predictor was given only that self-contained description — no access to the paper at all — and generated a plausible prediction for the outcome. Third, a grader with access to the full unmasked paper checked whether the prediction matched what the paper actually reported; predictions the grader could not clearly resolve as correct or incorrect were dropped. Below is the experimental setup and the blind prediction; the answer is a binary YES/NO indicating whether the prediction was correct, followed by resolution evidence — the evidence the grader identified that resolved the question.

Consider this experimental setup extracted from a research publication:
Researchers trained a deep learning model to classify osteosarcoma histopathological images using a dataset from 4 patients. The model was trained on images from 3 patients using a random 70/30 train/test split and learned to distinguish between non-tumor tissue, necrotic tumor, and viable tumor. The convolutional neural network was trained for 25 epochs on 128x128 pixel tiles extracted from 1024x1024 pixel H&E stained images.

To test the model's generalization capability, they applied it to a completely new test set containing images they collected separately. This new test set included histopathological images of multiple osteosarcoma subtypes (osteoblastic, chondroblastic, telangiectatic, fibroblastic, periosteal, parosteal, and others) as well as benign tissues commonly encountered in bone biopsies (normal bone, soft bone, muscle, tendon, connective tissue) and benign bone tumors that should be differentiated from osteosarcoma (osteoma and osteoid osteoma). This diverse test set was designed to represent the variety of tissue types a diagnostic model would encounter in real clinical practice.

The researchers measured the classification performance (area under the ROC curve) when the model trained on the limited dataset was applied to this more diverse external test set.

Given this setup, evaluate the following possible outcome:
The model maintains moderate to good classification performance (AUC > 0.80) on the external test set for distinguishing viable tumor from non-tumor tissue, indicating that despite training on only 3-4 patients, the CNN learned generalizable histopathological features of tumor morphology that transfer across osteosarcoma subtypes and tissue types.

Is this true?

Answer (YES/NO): NO